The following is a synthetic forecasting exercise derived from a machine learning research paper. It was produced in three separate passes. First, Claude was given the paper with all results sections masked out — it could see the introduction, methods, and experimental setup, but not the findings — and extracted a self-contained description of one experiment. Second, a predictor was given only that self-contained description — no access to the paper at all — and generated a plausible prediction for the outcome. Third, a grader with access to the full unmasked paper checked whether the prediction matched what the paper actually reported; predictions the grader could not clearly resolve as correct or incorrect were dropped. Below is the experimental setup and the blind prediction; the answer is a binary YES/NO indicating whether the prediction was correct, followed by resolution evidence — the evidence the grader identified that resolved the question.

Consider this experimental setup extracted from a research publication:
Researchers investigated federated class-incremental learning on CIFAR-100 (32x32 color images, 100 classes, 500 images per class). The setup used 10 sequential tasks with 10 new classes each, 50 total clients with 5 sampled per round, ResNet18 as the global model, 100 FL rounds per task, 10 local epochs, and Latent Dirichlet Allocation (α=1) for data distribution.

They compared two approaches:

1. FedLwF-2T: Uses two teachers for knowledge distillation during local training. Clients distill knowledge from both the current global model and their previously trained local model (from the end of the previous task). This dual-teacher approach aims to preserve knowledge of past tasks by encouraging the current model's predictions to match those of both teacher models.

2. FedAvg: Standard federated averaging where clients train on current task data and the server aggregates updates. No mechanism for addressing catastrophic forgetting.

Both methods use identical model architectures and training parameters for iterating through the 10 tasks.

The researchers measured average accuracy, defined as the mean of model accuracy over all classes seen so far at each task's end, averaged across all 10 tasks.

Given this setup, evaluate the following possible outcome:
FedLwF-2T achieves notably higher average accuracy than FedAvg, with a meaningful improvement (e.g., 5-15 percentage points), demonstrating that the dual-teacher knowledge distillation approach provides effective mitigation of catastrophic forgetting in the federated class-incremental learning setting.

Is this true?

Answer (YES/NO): NO